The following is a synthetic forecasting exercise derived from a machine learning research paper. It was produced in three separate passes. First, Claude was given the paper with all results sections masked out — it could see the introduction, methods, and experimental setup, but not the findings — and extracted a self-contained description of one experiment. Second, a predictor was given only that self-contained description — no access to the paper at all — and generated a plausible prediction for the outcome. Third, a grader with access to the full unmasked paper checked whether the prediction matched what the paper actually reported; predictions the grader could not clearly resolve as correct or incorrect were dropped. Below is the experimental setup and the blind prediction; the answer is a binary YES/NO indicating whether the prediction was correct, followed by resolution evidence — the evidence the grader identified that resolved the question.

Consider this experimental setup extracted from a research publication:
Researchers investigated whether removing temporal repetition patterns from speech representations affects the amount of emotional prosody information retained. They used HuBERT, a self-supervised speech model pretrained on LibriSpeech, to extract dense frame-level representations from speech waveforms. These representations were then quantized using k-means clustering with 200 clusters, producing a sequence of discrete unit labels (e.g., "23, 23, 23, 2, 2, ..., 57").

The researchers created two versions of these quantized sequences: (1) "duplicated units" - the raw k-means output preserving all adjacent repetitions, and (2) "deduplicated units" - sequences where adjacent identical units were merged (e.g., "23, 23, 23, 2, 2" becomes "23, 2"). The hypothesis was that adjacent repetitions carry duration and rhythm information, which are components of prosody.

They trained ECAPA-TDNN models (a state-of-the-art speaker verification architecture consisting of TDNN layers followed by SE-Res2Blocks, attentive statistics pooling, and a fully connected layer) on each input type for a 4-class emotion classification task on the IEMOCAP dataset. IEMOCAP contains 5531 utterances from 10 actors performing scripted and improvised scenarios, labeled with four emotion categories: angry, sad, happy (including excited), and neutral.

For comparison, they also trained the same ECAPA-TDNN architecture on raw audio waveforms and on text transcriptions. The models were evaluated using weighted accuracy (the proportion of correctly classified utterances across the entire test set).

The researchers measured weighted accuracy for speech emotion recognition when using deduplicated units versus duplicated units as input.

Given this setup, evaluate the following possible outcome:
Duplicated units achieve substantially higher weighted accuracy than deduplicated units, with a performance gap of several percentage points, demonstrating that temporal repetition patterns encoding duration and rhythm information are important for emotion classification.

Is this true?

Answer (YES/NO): YES